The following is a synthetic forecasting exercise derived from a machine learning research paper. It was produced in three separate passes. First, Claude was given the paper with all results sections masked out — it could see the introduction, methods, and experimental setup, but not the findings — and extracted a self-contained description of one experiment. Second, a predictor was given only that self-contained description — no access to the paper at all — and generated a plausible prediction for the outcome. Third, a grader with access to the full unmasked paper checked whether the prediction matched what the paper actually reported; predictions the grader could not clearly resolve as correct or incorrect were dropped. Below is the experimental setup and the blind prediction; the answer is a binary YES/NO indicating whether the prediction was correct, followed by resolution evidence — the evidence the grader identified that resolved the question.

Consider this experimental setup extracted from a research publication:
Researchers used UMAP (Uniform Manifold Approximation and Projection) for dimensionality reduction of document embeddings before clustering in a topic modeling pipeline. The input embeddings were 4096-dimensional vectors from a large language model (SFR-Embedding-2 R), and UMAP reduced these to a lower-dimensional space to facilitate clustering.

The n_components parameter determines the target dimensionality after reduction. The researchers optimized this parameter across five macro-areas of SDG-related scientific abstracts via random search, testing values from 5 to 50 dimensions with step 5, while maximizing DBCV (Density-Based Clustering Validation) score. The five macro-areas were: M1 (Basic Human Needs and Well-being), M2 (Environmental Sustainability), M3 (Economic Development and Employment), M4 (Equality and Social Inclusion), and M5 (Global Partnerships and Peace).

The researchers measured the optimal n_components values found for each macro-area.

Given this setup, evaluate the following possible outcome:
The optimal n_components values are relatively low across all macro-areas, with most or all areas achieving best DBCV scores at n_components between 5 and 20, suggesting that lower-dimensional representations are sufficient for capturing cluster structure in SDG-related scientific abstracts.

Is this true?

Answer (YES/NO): NO